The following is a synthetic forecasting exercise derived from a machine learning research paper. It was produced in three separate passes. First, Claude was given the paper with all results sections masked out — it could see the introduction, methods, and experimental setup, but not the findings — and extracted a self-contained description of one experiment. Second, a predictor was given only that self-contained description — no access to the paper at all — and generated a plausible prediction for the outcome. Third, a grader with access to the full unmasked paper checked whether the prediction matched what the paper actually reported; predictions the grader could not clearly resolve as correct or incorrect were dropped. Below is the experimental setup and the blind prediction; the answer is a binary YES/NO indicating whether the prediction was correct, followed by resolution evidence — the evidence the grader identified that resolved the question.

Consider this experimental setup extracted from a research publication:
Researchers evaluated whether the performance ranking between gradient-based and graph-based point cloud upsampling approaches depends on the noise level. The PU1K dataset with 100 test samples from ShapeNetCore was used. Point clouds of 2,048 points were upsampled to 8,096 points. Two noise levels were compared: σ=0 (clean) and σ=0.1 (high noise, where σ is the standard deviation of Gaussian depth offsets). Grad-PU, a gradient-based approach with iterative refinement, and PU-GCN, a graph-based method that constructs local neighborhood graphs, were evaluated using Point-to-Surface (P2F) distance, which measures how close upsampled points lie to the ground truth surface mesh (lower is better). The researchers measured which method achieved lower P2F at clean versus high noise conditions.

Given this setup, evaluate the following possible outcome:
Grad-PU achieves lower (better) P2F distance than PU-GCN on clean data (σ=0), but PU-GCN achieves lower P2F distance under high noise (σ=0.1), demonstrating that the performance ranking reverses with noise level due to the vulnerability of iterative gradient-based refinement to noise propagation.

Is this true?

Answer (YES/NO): NO